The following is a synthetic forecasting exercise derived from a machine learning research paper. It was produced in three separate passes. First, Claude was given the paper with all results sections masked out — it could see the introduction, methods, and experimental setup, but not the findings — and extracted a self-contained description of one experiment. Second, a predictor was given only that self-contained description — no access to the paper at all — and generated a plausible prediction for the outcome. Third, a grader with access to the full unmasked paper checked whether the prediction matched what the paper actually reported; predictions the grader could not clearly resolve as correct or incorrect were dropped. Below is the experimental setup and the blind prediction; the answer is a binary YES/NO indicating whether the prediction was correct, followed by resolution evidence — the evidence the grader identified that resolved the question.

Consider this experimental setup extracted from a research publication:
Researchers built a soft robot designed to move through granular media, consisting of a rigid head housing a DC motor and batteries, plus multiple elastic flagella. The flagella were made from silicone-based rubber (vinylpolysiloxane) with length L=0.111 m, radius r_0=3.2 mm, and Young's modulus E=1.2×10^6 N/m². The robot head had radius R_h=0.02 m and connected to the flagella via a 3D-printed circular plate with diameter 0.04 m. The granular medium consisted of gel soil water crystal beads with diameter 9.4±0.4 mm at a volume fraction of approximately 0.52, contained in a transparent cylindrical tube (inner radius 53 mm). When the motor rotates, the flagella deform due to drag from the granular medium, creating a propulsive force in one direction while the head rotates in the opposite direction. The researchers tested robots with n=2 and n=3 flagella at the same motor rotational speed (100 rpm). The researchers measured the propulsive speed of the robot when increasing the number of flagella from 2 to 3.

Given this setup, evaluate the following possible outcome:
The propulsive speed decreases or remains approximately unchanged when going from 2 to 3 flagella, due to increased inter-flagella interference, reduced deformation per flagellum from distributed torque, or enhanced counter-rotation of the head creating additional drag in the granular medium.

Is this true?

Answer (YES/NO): YES